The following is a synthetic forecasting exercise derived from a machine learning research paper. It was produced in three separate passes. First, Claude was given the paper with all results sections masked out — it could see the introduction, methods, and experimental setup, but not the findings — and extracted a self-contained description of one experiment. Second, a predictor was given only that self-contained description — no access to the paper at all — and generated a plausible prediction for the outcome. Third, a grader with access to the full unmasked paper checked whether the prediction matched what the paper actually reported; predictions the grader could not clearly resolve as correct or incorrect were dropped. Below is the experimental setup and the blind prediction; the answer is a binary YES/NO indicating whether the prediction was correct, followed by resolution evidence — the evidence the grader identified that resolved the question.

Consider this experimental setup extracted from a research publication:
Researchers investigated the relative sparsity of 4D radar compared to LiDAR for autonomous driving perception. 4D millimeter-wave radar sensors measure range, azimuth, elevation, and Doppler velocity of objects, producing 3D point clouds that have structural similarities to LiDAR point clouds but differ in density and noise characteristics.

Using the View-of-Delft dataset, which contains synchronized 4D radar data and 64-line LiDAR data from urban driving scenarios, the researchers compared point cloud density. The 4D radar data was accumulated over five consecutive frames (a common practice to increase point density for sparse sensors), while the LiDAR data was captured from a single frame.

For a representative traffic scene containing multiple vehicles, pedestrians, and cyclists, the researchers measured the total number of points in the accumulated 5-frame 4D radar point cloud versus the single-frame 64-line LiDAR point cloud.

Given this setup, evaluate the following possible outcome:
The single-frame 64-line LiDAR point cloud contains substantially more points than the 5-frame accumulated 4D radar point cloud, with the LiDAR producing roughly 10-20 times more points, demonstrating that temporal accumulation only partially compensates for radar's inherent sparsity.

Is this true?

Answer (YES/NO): NO